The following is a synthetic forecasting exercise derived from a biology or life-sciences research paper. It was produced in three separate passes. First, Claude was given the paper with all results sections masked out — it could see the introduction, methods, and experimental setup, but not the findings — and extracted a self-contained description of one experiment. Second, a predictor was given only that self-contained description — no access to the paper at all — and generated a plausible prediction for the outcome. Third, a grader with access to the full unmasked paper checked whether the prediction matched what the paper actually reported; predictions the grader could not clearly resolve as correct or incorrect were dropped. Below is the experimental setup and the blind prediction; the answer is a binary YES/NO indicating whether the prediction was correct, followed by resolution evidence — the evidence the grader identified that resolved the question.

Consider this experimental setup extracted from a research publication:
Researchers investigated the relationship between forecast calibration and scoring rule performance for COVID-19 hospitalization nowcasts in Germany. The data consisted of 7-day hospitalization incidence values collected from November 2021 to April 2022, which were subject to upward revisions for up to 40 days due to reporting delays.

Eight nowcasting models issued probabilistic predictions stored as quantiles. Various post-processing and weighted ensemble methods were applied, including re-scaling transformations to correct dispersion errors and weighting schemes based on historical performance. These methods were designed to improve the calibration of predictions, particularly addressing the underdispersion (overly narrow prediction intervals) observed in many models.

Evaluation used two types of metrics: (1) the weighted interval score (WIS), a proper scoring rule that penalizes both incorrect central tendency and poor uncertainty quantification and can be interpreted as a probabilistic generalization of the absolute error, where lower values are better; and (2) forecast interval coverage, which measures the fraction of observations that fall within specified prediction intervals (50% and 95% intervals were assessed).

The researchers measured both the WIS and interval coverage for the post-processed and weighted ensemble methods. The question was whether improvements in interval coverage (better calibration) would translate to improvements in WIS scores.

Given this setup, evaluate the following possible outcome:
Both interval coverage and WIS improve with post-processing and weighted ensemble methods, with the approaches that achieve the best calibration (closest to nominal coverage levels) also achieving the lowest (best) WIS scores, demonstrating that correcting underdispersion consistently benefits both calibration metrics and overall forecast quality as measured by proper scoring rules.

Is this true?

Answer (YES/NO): NO